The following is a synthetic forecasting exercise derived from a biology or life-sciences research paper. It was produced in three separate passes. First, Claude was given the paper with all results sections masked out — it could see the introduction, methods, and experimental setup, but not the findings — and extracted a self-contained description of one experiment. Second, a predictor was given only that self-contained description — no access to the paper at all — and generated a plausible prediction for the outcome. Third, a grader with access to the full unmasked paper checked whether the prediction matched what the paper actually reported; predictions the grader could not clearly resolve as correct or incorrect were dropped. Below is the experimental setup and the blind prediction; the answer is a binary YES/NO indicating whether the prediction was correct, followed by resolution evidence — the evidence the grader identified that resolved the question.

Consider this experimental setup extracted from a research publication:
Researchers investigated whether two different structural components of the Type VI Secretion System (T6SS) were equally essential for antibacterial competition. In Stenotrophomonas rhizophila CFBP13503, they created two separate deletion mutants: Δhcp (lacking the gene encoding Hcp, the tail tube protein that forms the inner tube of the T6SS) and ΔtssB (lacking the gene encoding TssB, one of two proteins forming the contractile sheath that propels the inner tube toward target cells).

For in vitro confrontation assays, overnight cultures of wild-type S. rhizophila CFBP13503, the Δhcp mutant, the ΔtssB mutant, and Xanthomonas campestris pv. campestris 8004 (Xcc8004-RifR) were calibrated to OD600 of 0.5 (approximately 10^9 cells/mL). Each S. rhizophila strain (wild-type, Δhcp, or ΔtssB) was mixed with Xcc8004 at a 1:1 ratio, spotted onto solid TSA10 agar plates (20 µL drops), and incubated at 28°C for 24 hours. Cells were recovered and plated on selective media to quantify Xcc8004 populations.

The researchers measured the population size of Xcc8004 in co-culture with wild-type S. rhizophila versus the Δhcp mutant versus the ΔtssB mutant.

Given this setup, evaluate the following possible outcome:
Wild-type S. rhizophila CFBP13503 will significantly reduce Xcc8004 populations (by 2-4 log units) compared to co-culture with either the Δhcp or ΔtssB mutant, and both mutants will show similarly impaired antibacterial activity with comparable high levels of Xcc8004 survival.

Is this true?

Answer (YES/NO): YES